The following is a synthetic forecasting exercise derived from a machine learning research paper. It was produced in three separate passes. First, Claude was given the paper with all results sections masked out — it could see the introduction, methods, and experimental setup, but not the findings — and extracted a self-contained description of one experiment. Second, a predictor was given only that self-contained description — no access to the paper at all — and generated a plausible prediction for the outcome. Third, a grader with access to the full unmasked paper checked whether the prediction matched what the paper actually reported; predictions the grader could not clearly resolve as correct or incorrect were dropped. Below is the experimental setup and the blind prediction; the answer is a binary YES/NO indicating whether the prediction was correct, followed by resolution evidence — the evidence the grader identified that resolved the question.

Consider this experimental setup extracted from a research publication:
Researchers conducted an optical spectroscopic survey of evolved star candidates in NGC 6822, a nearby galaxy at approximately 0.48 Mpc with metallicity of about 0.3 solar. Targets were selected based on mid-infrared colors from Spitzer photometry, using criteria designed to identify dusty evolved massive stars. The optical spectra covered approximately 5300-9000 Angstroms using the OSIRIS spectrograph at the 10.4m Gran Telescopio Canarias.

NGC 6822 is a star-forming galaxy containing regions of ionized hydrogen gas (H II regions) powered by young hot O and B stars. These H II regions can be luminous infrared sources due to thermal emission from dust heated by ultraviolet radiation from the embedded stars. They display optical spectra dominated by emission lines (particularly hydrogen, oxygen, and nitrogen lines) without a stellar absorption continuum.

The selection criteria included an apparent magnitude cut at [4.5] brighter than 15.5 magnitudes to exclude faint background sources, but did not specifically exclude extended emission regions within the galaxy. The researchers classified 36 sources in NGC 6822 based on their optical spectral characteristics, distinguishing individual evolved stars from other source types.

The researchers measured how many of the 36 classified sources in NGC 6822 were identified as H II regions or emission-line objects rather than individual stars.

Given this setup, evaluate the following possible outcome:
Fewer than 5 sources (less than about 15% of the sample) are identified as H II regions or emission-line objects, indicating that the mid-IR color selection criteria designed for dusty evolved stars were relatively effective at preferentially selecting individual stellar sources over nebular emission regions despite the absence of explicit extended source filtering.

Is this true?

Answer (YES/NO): YES